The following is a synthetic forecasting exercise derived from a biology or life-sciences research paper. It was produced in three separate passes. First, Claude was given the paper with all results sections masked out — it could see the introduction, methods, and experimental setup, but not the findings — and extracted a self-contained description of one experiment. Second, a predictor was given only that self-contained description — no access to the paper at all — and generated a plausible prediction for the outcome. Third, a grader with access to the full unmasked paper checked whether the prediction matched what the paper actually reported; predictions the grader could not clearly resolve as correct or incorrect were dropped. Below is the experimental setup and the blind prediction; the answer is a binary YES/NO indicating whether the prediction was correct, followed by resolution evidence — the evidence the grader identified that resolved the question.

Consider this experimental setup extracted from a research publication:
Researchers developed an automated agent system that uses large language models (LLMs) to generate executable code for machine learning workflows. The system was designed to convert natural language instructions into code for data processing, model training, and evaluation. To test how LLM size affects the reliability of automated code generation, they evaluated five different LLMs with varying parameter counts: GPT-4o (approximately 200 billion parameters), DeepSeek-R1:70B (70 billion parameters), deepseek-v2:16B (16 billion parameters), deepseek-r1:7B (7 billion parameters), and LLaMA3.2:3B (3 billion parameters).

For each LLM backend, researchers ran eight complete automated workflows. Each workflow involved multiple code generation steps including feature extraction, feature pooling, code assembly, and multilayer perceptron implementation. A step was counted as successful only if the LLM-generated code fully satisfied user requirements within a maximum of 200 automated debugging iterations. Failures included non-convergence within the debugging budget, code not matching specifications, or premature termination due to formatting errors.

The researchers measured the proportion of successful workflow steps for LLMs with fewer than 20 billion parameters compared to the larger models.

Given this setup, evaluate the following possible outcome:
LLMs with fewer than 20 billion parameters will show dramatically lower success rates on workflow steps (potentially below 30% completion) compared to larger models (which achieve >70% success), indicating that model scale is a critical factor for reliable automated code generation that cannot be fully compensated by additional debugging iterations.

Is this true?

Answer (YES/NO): YES